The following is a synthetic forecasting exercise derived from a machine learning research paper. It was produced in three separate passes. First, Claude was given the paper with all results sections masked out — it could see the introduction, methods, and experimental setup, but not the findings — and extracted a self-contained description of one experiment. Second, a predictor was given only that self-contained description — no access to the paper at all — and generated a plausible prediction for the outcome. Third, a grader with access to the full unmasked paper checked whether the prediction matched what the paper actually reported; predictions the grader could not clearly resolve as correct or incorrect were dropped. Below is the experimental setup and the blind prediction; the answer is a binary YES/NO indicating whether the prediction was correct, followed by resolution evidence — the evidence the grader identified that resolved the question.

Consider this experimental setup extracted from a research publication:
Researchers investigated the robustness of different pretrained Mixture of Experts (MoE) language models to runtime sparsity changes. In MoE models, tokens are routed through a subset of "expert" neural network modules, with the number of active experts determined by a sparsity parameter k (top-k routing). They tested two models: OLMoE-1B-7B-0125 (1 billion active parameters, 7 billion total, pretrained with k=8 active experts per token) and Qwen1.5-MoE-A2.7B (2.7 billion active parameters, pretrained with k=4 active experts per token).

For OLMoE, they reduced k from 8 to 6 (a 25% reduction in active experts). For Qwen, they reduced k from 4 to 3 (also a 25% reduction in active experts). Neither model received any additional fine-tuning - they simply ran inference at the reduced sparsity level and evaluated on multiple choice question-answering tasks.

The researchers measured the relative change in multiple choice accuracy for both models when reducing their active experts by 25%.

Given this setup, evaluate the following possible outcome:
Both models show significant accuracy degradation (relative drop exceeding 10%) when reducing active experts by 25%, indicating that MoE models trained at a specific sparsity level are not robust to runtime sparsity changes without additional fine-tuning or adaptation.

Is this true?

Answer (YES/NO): NO